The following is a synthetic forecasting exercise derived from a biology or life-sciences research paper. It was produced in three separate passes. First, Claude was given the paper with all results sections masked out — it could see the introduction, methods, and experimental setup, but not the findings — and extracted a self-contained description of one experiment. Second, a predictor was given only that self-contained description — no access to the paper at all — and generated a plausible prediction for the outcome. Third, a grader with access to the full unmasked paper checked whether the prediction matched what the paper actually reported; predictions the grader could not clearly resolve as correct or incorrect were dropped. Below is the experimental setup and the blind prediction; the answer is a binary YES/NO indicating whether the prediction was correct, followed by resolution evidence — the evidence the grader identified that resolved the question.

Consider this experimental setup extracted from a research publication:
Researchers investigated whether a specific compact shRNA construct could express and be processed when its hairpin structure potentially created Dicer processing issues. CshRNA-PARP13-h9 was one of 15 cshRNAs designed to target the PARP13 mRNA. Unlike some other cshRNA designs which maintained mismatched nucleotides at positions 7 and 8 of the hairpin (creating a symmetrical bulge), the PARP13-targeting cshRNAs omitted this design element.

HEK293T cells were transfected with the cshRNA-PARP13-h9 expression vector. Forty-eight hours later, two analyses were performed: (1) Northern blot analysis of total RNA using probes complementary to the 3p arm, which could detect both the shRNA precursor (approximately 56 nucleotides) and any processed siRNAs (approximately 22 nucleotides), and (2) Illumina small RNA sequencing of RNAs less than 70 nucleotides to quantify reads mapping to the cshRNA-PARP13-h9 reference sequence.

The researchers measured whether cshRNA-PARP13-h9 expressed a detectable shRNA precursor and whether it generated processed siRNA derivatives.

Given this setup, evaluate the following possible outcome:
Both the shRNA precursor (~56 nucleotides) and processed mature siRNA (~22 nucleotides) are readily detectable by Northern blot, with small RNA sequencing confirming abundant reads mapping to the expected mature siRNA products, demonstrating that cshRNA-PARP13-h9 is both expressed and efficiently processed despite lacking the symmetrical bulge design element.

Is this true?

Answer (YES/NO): NO